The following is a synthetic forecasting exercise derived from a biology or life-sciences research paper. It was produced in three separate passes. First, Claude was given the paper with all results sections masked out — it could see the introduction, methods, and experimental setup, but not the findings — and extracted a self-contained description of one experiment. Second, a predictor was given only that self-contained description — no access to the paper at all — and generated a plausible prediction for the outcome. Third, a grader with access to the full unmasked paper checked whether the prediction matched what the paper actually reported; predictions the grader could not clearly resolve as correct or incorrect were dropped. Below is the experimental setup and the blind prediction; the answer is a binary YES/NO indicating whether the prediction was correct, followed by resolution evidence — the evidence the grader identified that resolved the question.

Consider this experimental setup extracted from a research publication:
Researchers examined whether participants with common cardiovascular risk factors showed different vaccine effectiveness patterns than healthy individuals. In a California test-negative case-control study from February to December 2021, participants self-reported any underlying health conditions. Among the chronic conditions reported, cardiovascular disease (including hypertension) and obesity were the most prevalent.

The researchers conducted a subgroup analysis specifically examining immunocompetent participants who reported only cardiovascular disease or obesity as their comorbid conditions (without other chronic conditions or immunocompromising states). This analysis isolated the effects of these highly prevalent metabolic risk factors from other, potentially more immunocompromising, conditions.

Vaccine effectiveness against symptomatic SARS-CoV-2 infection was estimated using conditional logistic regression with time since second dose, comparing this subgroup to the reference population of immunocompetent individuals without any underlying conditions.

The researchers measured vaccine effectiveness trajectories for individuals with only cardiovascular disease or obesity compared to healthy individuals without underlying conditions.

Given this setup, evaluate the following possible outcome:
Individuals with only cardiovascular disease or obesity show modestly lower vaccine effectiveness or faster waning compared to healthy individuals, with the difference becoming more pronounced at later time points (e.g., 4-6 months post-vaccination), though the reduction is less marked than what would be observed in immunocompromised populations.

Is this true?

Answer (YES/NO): NO